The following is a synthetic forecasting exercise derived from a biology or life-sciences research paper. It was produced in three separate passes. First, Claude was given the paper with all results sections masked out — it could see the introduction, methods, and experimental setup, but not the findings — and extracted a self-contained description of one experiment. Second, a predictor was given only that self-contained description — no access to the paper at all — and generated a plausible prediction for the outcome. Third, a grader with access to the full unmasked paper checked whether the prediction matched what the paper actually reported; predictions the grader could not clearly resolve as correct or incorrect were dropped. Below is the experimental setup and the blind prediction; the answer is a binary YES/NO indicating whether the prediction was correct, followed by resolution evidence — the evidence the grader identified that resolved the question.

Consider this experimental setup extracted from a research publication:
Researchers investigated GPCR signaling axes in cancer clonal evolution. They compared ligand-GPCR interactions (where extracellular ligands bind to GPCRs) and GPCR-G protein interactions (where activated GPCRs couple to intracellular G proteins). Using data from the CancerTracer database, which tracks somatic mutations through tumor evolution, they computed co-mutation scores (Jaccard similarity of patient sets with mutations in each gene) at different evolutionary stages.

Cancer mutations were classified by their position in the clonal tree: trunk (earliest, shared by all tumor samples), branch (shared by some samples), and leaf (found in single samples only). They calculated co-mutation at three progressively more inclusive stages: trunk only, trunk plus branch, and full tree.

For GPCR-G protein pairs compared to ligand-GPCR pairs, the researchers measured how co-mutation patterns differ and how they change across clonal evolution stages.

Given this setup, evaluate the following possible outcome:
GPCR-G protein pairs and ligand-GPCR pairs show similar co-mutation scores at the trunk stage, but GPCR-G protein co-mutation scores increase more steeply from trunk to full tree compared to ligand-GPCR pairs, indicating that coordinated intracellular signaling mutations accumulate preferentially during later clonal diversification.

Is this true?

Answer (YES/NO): NO